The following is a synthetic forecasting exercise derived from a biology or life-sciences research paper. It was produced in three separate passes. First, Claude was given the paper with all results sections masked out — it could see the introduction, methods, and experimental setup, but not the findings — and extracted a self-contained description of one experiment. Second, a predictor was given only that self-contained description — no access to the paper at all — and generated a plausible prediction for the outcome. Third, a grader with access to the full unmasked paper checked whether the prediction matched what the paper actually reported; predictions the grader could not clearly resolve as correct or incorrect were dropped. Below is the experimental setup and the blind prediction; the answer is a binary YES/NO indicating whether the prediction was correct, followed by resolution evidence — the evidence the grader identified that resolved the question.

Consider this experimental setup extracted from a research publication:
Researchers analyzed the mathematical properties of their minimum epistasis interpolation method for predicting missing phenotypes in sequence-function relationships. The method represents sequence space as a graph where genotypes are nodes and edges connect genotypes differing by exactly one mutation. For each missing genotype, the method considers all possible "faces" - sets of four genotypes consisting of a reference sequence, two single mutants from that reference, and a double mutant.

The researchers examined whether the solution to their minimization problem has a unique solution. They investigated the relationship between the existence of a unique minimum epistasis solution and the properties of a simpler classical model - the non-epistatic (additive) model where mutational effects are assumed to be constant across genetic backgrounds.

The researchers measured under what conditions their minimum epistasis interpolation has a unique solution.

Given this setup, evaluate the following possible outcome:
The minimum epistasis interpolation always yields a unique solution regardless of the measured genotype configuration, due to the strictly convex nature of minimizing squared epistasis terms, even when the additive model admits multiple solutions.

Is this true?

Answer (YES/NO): NO